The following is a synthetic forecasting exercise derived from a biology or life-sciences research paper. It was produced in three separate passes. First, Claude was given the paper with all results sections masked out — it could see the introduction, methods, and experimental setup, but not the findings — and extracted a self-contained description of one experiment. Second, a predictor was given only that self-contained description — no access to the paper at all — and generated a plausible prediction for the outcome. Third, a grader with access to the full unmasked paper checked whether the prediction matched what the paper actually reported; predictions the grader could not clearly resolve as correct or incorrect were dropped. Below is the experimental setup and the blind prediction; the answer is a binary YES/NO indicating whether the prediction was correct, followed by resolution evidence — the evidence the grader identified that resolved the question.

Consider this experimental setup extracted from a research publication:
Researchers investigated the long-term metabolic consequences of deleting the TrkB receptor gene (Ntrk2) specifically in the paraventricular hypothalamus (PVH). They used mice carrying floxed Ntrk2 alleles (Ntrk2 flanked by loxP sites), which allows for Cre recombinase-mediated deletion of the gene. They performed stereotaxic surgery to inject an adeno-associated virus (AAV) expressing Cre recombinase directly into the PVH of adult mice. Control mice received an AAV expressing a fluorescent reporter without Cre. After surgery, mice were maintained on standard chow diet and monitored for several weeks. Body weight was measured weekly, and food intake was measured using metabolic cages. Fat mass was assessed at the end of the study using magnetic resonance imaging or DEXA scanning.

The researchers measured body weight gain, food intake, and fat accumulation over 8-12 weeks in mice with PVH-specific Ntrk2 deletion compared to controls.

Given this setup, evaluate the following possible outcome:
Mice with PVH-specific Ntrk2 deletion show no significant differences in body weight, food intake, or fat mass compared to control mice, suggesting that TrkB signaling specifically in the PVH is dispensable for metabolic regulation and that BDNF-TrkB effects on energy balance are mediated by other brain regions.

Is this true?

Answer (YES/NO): NO